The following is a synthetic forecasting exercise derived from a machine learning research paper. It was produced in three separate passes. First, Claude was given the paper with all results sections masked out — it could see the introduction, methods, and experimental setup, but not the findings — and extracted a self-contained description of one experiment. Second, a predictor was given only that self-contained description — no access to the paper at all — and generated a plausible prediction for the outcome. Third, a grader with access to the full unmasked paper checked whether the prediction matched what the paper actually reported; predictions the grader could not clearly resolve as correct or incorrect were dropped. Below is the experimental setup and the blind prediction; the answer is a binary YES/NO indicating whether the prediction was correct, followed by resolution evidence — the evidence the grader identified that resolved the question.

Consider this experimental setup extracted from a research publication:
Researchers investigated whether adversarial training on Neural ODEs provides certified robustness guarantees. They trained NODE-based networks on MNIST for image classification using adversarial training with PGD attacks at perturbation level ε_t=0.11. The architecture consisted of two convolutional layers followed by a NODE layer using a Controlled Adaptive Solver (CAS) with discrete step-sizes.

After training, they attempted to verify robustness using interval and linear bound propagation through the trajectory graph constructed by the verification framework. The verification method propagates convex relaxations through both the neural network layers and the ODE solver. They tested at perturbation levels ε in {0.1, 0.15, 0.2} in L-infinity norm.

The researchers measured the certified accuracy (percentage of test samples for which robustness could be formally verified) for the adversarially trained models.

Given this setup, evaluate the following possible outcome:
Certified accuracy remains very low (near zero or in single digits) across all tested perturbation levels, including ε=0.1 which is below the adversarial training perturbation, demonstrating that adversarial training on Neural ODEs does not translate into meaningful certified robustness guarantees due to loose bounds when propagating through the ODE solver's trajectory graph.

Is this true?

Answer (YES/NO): YES